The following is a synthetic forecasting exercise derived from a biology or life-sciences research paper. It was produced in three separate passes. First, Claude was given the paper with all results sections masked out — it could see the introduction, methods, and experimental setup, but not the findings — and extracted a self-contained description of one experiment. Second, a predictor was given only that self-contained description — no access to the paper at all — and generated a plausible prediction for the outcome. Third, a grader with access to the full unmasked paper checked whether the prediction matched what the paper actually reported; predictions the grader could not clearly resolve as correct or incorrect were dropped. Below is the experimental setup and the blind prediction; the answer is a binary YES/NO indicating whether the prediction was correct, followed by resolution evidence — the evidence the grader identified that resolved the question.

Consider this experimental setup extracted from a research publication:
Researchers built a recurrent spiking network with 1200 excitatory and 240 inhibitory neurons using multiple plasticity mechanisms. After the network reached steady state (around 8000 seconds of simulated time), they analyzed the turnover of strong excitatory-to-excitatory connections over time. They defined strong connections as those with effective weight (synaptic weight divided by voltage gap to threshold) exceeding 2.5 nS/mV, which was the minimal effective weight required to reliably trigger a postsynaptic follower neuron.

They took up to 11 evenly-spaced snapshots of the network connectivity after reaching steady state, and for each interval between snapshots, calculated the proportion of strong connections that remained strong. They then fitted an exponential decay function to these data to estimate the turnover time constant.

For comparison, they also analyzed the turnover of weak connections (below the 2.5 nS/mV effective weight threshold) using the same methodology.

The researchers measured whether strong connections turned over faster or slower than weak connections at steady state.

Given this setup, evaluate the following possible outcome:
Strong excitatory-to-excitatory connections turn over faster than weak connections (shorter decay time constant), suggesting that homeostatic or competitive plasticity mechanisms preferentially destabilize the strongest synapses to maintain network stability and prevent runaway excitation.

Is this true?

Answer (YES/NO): NO